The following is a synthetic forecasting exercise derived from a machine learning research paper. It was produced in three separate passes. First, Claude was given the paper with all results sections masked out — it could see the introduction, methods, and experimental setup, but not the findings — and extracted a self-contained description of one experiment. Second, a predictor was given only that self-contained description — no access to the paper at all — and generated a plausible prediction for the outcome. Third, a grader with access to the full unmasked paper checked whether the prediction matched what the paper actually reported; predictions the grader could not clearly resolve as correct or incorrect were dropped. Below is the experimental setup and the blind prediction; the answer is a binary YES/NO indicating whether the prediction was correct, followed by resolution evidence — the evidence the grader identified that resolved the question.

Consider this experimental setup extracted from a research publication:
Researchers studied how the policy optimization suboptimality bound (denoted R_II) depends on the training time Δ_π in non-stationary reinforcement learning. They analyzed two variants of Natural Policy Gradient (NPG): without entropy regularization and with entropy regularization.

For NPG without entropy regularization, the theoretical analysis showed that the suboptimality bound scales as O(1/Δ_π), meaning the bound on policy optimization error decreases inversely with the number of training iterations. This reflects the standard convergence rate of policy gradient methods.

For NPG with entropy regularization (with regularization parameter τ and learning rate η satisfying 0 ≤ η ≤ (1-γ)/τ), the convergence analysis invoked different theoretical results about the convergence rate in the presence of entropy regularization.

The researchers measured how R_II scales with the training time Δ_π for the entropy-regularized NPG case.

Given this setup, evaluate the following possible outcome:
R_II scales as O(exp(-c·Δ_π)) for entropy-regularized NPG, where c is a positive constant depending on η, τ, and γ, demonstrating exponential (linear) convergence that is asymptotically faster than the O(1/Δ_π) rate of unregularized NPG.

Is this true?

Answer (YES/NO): YES